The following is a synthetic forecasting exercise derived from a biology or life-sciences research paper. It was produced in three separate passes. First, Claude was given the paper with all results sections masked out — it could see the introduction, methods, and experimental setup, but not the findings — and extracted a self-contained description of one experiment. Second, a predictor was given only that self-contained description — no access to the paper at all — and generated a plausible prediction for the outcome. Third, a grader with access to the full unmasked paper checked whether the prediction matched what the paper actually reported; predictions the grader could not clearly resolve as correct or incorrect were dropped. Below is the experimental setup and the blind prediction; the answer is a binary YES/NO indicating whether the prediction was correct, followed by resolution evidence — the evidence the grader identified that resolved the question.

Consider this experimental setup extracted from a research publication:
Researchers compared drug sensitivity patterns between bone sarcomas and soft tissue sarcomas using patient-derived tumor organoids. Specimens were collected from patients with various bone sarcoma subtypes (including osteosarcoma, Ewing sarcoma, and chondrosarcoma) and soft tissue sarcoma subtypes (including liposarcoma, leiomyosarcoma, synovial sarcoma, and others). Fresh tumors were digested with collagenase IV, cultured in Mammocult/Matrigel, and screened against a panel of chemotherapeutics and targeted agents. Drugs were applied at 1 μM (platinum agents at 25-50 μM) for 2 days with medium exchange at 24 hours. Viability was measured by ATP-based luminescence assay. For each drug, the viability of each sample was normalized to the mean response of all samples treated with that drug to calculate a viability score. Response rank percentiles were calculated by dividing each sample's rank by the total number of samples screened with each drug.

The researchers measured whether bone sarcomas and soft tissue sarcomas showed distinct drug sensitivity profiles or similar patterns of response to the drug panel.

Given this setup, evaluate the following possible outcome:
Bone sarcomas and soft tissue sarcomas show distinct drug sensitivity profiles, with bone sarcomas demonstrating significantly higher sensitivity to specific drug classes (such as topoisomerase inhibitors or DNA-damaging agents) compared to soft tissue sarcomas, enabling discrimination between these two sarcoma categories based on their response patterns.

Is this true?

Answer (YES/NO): NO